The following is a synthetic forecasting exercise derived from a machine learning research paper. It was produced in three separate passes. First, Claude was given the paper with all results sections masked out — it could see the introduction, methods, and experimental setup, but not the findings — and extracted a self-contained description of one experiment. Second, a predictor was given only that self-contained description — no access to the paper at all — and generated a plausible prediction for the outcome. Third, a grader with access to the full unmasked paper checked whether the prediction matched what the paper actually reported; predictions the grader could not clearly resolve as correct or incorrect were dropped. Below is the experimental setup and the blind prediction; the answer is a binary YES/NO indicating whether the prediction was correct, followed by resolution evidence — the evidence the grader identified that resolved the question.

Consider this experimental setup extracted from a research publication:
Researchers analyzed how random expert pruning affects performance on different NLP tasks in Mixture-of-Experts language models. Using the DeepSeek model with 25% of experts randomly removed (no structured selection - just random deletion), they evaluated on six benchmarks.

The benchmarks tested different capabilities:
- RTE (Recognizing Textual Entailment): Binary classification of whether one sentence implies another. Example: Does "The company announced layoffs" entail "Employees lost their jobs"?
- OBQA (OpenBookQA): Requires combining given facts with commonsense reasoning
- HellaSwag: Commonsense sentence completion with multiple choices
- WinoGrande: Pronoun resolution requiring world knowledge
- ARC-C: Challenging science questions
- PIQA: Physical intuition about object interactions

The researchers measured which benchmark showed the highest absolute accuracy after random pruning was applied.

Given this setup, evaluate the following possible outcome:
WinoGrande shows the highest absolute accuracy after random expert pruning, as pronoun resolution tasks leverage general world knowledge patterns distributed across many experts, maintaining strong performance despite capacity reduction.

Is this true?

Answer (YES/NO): NO